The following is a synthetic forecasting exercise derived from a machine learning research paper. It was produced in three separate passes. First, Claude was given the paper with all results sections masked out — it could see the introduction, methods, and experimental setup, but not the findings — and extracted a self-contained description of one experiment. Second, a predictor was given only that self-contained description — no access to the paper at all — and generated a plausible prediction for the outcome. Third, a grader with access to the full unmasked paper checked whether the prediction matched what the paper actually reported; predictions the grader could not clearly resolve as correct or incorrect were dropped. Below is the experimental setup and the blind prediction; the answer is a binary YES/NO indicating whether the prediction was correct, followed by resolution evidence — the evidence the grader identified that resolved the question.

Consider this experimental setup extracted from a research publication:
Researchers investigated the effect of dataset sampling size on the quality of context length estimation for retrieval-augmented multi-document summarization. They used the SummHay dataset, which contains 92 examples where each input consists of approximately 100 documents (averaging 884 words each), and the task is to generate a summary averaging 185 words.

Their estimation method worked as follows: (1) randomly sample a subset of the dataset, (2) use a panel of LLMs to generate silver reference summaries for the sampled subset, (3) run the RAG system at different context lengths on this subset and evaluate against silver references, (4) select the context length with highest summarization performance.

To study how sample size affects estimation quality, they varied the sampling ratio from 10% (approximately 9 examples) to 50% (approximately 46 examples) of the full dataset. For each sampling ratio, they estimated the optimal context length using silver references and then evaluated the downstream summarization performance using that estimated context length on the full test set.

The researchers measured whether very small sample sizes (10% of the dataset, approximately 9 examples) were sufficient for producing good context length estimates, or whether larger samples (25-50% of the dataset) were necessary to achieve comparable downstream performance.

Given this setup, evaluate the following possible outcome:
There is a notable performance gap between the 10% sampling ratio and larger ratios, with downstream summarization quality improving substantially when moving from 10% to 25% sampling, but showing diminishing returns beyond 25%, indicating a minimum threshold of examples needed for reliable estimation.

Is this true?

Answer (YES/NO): NO